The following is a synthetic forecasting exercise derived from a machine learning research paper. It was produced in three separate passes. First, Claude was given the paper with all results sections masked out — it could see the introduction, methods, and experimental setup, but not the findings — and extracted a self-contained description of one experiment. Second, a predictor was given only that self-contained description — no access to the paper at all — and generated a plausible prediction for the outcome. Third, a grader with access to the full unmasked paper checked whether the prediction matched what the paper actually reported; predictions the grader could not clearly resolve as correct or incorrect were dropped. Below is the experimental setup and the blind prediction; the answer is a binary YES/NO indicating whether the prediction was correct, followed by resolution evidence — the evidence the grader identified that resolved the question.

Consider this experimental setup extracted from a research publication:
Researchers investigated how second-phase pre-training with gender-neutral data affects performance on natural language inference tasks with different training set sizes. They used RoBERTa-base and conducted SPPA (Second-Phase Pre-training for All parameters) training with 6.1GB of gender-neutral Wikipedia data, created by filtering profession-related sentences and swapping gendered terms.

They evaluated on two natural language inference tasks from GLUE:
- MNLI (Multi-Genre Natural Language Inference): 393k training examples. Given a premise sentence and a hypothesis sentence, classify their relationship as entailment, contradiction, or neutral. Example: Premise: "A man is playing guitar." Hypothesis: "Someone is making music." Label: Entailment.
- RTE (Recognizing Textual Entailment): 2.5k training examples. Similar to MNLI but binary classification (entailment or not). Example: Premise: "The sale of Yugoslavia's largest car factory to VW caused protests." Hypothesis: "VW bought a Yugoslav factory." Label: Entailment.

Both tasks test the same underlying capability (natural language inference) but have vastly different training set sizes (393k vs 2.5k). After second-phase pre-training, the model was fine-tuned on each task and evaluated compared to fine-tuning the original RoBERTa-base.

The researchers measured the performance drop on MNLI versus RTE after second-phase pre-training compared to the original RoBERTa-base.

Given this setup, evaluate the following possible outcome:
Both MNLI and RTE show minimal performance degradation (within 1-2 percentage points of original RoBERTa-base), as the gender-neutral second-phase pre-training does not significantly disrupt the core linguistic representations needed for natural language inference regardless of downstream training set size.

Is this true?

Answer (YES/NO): NO